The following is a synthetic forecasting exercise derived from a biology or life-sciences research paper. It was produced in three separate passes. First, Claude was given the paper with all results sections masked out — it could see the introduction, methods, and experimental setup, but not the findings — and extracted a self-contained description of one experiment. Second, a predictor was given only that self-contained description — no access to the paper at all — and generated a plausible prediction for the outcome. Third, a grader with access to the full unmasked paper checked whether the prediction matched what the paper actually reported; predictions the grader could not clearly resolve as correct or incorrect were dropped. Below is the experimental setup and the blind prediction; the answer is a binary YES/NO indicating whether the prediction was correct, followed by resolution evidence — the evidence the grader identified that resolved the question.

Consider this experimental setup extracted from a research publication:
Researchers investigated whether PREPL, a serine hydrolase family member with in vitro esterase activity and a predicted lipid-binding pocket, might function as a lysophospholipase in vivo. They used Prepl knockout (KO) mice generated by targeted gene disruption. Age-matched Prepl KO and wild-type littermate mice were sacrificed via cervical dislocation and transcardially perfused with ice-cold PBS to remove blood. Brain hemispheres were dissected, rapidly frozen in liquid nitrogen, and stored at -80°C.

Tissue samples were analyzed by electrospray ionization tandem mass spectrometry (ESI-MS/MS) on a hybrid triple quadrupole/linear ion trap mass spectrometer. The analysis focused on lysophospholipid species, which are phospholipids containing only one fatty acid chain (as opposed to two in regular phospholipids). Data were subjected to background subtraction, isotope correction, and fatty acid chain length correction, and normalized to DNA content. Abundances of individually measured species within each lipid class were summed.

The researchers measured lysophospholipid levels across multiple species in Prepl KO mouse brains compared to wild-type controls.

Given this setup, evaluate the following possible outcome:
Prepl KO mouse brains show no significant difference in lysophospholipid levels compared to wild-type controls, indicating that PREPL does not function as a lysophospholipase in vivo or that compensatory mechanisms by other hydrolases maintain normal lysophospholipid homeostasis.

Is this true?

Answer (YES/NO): YES